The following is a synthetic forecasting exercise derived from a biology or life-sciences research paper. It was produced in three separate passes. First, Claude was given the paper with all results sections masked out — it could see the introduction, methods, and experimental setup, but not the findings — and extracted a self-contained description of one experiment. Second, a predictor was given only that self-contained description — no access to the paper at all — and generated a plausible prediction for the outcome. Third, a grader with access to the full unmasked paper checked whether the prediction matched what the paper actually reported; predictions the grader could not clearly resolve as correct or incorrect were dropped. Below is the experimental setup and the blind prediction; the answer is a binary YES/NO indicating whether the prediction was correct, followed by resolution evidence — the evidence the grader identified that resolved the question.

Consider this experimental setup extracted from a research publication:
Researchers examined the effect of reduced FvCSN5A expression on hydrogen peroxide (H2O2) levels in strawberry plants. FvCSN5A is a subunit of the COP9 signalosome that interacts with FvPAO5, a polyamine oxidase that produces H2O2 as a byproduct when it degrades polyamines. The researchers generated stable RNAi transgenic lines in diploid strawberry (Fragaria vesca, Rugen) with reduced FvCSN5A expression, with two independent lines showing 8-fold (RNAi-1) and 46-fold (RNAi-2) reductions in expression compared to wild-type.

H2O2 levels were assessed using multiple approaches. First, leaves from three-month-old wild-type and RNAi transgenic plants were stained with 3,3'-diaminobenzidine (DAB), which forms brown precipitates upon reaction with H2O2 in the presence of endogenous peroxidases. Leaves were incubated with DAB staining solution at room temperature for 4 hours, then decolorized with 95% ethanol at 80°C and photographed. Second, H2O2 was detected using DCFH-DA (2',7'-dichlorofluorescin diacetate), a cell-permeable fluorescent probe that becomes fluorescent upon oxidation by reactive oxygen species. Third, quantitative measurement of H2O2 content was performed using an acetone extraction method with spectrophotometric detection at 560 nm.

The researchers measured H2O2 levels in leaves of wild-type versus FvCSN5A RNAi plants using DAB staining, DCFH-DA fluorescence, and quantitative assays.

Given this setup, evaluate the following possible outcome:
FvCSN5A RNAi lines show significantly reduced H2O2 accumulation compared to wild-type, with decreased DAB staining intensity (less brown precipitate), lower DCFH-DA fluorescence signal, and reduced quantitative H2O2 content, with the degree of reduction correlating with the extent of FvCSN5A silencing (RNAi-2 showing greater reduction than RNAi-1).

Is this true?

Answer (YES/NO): NO